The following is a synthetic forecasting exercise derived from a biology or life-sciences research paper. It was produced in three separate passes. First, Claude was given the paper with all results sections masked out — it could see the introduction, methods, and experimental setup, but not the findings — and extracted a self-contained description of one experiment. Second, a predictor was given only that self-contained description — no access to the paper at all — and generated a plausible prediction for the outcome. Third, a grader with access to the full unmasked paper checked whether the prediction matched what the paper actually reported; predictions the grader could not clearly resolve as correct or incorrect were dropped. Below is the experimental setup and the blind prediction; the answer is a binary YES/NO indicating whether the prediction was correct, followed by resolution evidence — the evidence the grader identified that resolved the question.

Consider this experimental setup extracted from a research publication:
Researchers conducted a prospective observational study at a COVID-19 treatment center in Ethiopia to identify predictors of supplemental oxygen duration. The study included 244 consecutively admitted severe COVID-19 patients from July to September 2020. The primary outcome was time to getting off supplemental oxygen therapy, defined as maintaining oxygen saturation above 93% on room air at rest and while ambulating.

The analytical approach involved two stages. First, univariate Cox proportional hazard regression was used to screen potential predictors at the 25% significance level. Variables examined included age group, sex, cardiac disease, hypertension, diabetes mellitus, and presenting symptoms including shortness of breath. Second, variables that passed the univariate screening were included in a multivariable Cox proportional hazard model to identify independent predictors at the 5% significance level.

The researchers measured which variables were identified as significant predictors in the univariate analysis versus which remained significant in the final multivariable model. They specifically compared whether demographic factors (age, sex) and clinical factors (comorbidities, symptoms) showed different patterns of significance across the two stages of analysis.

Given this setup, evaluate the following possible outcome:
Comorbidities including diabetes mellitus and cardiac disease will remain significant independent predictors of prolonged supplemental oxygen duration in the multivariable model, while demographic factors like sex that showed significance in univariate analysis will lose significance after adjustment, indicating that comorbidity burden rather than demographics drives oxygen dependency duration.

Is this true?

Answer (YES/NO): NO